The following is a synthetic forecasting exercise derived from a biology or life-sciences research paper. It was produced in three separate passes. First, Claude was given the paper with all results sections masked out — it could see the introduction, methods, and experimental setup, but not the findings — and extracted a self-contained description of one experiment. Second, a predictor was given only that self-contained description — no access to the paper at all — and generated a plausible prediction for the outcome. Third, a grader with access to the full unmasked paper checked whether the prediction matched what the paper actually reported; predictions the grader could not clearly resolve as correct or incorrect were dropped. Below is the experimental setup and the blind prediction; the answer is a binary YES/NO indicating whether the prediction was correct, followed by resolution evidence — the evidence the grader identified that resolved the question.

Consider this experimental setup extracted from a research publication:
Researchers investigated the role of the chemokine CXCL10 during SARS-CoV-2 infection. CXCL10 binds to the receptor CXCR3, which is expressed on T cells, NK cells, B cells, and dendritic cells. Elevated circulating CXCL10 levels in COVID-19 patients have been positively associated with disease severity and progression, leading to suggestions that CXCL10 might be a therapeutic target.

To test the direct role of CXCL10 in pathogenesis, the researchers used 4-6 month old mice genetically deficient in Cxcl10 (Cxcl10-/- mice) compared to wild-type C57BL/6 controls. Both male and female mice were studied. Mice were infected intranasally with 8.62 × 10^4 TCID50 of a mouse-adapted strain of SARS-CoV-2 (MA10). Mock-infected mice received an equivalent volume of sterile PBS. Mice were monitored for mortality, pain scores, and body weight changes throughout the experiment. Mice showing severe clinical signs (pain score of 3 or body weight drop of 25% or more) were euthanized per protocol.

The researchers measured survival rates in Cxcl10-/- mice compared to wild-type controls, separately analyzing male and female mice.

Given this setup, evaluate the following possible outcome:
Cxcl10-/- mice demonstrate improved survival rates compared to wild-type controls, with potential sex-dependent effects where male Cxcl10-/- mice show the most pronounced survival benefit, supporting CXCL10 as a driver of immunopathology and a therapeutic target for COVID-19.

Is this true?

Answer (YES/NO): NO